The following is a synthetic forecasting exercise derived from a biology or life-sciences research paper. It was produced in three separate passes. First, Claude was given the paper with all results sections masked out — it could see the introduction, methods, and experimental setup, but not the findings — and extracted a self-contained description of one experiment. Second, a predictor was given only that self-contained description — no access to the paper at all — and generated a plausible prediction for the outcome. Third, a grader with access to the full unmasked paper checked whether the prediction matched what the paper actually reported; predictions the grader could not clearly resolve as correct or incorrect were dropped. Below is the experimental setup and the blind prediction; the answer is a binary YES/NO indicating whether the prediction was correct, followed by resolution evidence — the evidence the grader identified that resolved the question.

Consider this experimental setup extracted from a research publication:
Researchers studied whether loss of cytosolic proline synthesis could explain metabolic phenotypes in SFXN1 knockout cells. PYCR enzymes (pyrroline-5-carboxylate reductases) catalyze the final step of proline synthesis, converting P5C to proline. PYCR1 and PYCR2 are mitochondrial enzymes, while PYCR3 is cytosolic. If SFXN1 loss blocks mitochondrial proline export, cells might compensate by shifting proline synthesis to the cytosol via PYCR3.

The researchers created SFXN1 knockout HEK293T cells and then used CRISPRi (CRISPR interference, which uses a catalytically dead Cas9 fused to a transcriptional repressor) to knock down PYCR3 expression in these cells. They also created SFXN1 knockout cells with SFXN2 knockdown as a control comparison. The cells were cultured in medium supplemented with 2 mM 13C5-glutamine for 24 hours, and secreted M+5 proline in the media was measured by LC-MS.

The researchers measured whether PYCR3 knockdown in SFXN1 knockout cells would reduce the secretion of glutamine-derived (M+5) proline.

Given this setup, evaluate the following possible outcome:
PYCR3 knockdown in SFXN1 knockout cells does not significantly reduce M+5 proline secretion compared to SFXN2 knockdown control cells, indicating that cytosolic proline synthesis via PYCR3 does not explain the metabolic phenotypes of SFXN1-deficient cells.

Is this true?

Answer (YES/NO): YES